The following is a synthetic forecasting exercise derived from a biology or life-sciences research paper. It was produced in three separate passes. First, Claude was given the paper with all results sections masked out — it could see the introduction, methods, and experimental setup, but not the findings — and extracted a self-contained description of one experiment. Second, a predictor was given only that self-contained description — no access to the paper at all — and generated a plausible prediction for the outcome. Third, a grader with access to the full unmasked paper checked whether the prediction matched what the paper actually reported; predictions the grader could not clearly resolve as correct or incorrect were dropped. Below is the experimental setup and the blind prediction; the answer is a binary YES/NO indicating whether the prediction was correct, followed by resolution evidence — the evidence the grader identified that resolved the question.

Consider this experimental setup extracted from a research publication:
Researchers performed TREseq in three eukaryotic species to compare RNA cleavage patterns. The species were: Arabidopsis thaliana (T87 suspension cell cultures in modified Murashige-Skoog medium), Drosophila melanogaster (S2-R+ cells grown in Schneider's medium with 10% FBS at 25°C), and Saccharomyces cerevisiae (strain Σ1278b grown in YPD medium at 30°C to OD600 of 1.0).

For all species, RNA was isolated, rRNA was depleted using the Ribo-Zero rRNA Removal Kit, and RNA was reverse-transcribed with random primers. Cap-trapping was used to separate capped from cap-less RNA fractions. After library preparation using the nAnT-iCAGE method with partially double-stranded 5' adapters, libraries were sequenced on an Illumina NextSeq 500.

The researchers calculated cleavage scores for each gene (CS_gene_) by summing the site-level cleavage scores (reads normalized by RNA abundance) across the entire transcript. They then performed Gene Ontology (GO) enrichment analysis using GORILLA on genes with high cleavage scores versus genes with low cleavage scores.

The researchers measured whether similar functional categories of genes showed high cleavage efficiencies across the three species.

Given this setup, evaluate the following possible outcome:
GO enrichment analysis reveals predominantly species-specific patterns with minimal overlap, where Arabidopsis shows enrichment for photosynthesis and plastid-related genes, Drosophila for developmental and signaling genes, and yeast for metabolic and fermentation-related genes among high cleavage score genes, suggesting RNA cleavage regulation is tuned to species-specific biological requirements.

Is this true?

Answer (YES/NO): NO